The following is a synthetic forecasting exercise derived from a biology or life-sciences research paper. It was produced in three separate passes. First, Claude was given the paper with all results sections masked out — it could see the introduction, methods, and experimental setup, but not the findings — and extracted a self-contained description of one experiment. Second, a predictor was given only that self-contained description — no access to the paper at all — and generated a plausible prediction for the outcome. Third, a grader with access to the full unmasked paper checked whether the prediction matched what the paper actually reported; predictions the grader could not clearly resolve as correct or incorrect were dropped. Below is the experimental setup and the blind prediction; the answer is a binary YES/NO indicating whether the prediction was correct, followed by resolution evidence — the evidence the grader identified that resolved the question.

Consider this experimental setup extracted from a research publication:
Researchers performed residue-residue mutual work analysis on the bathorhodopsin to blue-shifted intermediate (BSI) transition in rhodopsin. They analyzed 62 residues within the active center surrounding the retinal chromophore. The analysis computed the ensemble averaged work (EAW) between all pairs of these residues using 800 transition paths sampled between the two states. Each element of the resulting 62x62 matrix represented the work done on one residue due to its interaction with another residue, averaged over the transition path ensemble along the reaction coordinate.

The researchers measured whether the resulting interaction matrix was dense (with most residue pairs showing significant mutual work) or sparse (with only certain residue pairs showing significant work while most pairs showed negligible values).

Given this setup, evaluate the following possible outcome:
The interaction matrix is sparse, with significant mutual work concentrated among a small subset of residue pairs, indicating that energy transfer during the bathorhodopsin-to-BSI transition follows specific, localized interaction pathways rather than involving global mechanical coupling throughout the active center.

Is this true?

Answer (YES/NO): YES